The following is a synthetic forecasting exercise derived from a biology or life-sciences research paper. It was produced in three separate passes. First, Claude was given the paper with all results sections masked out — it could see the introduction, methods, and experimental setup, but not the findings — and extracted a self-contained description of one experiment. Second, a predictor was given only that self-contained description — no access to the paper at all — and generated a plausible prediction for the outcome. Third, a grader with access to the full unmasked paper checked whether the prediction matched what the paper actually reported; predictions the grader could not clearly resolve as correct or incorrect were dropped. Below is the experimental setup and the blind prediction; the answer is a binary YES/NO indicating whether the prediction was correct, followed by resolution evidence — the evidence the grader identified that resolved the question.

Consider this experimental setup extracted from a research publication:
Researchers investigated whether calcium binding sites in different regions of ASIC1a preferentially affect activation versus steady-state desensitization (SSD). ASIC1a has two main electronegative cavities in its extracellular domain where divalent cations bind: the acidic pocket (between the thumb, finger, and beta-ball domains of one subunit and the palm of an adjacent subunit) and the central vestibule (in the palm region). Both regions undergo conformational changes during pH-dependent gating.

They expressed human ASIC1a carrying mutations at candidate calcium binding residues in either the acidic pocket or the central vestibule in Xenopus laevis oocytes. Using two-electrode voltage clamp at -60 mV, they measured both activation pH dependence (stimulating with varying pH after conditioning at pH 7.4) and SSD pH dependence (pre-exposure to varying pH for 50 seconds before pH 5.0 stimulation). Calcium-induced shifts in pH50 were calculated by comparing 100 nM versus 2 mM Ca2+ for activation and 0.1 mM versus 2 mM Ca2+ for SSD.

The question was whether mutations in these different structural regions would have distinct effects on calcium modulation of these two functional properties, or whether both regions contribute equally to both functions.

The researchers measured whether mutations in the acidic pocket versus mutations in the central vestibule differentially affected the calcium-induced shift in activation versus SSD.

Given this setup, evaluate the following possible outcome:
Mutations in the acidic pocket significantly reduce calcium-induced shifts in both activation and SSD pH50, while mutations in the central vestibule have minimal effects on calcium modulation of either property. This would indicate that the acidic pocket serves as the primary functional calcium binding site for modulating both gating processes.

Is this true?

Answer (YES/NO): NO